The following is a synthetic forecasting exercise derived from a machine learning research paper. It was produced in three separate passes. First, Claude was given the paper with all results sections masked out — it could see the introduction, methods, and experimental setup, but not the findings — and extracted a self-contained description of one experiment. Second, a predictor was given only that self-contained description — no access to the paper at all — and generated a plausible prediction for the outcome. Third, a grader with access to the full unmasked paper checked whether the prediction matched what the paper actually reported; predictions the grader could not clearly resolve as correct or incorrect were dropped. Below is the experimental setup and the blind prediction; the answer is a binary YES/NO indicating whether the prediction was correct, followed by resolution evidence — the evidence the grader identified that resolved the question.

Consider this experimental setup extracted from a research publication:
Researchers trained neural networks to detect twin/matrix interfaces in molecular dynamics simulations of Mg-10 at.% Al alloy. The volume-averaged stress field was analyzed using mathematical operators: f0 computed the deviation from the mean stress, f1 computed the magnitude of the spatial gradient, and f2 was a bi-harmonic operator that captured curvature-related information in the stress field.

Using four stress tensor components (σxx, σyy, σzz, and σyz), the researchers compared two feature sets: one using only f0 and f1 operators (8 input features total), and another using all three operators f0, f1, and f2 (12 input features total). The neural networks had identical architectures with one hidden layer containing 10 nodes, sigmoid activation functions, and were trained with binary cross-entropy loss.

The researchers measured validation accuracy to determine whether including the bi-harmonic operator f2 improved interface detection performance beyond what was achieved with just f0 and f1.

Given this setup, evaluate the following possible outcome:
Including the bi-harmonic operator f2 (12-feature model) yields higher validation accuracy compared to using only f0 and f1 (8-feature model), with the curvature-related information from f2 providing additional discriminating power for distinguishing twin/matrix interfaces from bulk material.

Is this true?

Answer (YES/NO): NO